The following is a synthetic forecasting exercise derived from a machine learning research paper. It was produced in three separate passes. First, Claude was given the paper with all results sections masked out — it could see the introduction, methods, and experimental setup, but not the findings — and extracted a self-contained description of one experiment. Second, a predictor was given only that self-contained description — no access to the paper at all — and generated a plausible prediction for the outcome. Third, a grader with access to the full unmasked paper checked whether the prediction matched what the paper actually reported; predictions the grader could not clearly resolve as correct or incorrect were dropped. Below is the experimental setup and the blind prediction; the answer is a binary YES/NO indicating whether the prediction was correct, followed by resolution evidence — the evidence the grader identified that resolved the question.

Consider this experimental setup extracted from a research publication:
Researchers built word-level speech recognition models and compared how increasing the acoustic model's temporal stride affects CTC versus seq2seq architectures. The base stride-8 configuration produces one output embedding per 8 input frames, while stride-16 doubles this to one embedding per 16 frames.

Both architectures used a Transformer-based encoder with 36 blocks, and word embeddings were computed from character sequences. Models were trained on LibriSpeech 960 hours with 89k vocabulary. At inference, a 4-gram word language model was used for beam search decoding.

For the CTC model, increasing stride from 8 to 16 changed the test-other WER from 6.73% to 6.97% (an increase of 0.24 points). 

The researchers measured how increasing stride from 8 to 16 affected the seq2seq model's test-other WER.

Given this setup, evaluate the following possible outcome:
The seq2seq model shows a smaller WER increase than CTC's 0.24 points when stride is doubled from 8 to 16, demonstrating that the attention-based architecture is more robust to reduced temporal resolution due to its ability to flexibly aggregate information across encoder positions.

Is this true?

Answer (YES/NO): NO